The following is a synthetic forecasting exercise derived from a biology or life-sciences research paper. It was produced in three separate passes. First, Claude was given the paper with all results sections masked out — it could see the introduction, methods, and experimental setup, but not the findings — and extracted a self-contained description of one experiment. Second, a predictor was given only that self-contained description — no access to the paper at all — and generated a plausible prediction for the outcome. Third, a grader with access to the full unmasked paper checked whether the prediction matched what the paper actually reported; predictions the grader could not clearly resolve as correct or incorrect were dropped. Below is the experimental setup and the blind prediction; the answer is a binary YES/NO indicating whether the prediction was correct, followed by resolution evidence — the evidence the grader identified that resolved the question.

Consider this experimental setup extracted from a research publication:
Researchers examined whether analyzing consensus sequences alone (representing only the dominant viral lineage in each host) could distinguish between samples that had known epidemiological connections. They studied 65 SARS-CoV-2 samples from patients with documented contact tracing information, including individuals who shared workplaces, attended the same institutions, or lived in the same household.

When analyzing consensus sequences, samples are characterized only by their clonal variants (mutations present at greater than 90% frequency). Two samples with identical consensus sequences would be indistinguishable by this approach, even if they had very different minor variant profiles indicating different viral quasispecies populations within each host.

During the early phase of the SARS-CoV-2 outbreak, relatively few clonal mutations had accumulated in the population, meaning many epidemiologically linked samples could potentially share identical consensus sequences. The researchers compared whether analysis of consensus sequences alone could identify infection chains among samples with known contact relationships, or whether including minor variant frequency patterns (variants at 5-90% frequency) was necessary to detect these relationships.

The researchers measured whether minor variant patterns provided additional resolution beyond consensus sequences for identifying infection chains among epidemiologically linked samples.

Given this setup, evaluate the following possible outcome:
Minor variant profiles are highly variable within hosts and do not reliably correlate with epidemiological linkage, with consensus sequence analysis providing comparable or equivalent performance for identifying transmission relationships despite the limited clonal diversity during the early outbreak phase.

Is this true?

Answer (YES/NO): NO